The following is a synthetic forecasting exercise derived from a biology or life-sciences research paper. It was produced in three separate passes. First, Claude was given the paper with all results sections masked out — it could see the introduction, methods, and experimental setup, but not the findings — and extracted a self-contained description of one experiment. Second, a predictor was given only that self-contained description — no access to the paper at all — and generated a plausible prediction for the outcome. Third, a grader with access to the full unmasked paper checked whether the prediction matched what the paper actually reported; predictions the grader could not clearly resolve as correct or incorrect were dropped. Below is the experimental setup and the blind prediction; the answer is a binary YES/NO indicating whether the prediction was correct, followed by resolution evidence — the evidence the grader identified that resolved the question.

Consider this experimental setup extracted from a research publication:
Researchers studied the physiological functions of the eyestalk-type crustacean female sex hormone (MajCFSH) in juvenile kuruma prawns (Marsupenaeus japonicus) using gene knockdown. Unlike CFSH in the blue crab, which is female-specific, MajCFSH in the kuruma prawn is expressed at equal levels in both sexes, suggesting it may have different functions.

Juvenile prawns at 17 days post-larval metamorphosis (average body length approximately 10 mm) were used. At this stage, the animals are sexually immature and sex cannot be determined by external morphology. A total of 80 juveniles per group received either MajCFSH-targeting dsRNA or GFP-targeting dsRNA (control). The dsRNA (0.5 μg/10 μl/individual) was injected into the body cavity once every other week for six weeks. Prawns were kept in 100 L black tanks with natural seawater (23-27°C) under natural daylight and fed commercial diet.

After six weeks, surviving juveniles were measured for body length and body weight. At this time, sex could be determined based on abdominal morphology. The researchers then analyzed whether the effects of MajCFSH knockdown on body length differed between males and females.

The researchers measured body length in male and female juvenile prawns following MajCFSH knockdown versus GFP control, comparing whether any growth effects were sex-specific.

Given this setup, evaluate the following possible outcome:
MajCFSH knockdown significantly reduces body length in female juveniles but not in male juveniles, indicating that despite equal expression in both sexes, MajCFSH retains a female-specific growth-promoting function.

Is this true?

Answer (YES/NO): NO